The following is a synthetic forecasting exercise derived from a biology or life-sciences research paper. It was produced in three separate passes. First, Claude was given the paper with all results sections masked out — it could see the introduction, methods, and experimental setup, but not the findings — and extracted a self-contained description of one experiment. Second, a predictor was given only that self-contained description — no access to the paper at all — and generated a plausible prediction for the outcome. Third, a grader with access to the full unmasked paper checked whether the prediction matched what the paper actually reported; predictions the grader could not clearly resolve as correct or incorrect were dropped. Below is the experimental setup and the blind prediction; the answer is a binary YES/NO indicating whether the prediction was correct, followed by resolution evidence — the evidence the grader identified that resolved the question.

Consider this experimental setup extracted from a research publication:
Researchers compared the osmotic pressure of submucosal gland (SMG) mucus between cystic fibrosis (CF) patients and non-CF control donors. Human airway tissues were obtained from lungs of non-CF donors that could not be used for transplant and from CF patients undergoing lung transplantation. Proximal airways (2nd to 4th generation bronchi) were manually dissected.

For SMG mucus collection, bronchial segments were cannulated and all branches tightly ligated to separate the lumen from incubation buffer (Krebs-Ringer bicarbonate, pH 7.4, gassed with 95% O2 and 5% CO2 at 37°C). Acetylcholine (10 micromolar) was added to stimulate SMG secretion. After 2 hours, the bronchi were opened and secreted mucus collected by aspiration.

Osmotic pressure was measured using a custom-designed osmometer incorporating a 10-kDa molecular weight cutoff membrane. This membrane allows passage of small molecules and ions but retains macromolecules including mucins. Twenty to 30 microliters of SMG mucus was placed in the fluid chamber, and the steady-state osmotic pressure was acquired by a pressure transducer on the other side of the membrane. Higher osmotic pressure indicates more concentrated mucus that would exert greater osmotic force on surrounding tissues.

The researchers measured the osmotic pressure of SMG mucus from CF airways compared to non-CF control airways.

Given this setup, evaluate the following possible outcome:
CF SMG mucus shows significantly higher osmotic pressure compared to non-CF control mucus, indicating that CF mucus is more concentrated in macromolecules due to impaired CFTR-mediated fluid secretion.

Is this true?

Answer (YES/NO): YES